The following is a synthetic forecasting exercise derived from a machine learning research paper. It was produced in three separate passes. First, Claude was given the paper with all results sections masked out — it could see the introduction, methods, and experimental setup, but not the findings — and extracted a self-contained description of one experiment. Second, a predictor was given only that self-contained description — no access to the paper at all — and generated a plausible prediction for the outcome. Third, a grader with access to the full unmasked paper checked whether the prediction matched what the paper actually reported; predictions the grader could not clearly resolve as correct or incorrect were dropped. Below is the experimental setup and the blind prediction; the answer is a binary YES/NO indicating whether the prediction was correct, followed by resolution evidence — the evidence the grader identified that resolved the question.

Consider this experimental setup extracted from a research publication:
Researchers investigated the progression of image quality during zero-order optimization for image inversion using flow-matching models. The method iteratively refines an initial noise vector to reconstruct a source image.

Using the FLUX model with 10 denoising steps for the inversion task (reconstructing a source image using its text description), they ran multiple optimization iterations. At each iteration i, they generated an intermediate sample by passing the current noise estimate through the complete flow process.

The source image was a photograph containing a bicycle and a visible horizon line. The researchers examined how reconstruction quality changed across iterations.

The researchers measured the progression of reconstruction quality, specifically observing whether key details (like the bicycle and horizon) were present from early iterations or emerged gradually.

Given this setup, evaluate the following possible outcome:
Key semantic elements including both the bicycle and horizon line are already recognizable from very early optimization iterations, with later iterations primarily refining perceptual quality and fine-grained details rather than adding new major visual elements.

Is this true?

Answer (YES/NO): NO